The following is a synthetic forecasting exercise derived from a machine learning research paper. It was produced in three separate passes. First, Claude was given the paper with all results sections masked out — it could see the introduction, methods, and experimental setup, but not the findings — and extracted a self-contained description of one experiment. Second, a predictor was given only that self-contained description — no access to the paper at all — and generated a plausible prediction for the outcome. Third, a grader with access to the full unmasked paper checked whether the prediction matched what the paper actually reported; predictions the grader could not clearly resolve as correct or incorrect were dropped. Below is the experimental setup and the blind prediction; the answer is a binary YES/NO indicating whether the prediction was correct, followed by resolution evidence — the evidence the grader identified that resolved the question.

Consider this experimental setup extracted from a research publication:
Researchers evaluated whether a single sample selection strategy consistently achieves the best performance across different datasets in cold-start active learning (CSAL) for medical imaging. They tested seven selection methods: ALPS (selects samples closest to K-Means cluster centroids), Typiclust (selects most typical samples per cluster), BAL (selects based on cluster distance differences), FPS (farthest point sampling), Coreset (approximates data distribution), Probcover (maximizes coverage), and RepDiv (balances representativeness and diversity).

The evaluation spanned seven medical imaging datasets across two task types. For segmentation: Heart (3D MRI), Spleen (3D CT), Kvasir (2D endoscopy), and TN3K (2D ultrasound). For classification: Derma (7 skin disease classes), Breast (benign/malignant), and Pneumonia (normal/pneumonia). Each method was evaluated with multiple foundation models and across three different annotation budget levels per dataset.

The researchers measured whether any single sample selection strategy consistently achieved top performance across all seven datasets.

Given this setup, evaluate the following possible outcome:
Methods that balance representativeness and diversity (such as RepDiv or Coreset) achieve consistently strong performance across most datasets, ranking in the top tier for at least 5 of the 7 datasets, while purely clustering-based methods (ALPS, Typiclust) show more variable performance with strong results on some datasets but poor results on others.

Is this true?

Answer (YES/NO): NO